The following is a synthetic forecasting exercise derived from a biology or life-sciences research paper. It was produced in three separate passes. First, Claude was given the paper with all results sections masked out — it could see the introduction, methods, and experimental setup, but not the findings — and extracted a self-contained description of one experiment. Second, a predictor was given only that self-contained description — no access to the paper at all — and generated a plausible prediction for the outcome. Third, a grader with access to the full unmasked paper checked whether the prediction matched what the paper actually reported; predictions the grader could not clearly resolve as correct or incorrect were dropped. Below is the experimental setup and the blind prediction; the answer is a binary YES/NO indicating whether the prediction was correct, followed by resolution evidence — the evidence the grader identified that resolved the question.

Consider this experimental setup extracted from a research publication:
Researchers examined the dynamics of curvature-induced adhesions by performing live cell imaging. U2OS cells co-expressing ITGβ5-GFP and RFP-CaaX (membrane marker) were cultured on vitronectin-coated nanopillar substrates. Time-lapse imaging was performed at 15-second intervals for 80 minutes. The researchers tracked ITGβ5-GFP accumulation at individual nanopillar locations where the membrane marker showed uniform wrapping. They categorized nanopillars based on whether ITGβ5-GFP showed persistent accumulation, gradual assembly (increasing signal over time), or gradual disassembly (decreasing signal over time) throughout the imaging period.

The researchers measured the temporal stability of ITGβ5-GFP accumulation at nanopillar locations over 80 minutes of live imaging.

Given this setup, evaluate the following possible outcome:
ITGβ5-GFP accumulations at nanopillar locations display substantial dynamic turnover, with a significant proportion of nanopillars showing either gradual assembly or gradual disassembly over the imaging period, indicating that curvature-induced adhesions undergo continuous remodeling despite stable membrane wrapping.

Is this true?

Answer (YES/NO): NO